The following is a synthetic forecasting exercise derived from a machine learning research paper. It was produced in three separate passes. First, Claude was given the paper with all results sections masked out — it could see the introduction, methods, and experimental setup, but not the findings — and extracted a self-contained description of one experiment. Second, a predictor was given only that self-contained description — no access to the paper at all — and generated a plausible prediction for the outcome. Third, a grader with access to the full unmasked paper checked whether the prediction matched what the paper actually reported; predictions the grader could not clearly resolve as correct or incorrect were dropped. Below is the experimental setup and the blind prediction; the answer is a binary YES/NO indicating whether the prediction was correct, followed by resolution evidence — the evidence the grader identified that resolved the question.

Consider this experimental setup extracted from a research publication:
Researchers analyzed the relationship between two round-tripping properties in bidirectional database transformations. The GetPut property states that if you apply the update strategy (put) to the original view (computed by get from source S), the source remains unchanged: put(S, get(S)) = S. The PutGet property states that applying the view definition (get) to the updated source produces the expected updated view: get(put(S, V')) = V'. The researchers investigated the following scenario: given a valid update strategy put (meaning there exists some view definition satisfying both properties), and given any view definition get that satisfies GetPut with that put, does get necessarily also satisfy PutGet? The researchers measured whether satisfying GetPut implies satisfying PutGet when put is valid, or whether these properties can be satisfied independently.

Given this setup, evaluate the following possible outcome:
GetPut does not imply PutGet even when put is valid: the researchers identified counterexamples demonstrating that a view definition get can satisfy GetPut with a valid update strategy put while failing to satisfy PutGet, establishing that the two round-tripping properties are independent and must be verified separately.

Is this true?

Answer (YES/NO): NO